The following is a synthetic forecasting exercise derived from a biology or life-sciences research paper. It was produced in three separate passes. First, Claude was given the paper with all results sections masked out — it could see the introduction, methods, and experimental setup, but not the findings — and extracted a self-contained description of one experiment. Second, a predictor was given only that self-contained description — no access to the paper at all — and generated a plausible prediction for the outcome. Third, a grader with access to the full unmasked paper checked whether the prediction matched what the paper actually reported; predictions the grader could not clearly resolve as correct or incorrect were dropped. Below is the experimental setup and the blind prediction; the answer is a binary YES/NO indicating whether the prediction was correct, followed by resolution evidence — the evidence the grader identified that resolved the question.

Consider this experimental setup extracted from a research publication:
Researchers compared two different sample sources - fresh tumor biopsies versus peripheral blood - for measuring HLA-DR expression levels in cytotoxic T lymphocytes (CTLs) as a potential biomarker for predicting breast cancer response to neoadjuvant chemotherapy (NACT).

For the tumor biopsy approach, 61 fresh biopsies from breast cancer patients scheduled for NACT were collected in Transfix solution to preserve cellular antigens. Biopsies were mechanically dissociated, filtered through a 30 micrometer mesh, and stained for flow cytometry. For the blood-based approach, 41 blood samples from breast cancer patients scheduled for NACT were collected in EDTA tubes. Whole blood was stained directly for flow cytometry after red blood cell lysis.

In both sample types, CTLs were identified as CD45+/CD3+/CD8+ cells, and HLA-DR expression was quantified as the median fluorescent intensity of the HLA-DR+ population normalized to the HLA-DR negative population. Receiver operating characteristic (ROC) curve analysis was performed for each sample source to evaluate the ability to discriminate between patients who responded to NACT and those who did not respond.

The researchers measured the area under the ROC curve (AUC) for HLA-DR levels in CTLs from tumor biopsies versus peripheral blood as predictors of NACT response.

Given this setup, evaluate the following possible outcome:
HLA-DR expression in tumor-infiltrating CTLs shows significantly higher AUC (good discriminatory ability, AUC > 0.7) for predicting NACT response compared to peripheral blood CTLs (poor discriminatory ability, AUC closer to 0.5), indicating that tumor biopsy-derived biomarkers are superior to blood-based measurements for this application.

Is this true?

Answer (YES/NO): NO